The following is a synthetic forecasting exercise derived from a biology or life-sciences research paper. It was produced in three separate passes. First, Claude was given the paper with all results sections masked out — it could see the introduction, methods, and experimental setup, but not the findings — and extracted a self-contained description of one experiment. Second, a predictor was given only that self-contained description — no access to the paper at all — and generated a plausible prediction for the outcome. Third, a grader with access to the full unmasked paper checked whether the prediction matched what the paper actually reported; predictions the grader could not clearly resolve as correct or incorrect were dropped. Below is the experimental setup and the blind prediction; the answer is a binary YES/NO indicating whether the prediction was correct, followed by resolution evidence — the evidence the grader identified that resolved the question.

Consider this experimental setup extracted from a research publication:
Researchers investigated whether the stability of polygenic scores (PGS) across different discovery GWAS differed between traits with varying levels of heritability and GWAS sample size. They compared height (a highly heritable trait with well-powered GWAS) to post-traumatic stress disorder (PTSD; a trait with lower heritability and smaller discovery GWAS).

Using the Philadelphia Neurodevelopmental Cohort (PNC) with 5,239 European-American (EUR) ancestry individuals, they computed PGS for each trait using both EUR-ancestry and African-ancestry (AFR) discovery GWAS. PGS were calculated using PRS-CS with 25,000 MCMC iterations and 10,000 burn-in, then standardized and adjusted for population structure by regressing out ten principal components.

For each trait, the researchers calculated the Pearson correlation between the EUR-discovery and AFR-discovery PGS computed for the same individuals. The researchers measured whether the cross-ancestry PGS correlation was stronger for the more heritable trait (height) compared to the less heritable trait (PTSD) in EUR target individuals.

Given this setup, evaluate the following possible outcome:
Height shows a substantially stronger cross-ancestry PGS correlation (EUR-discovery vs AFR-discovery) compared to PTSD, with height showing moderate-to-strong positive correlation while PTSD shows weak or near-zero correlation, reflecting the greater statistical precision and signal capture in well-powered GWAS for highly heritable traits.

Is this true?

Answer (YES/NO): YES